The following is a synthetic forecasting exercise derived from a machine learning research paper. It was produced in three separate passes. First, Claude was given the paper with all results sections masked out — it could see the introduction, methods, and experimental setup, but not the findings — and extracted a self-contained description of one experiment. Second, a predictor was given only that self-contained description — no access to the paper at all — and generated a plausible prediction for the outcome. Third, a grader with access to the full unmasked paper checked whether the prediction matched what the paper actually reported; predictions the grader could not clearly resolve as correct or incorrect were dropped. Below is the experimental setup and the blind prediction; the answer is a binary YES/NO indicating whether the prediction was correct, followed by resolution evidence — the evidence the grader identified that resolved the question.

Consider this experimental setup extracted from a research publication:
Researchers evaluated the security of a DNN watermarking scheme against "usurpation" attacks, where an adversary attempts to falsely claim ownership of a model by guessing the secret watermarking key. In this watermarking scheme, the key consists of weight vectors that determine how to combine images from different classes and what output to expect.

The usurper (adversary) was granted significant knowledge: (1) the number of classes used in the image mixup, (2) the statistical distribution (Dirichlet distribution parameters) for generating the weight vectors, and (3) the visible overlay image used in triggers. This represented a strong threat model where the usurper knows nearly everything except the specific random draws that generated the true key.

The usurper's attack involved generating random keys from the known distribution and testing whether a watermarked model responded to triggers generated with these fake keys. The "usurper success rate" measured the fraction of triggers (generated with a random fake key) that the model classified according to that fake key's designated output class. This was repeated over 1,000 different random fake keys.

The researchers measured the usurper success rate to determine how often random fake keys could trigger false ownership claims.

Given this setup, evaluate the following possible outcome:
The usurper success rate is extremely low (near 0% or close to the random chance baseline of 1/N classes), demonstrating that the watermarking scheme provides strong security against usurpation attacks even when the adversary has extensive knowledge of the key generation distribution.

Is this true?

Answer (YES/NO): NO